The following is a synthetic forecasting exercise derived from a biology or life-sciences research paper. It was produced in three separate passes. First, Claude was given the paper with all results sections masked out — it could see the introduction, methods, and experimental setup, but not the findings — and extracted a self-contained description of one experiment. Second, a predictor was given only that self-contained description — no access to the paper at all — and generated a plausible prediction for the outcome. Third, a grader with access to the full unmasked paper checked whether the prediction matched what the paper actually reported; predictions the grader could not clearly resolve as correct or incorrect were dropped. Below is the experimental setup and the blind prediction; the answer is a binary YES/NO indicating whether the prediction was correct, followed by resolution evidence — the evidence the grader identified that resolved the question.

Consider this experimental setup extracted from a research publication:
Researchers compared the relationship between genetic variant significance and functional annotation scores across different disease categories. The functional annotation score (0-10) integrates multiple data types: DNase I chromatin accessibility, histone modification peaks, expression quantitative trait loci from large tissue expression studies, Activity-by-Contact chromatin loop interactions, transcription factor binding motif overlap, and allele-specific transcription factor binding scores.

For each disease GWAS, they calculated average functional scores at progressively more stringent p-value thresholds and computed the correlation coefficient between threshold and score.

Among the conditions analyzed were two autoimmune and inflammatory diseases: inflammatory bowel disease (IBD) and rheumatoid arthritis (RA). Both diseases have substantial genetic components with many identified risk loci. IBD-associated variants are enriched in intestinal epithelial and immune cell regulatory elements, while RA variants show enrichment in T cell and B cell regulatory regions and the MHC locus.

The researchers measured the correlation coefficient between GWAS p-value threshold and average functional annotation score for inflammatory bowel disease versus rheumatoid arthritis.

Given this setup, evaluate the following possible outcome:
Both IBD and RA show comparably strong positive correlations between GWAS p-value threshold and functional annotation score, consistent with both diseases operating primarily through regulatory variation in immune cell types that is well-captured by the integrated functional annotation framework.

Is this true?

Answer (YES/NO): YES